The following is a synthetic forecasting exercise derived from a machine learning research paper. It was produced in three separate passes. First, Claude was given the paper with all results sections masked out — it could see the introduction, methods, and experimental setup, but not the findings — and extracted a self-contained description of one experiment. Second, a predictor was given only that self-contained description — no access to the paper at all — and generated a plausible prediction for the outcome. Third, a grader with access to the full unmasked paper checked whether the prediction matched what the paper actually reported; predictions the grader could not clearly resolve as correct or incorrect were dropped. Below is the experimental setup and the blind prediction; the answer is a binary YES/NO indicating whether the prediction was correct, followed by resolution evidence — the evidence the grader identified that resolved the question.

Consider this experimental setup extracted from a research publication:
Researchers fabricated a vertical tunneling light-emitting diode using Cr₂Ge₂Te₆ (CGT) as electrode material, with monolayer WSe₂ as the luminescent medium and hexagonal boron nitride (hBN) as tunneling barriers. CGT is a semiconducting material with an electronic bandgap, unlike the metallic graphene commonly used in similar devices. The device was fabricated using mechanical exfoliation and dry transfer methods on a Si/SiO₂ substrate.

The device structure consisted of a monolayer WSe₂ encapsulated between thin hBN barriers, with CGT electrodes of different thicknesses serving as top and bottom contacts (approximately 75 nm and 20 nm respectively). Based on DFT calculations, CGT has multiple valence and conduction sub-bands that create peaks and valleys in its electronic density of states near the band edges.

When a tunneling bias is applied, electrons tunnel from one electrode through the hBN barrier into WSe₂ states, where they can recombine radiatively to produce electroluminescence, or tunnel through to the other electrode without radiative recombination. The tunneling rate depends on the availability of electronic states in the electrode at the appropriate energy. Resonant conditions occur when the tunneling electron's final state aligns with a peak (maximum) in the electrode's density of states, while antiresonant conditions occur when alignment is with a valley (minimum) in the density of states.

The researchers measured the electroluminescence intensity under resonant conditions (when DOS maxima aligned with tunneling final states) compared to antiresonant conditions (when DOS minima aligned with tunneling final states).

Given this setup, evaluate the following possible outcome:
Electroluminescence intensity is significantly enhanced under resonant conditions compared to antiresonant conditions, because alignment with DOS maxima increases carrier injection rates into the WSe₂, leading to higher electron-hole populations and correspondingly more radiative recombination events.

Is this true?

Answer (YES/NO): NO